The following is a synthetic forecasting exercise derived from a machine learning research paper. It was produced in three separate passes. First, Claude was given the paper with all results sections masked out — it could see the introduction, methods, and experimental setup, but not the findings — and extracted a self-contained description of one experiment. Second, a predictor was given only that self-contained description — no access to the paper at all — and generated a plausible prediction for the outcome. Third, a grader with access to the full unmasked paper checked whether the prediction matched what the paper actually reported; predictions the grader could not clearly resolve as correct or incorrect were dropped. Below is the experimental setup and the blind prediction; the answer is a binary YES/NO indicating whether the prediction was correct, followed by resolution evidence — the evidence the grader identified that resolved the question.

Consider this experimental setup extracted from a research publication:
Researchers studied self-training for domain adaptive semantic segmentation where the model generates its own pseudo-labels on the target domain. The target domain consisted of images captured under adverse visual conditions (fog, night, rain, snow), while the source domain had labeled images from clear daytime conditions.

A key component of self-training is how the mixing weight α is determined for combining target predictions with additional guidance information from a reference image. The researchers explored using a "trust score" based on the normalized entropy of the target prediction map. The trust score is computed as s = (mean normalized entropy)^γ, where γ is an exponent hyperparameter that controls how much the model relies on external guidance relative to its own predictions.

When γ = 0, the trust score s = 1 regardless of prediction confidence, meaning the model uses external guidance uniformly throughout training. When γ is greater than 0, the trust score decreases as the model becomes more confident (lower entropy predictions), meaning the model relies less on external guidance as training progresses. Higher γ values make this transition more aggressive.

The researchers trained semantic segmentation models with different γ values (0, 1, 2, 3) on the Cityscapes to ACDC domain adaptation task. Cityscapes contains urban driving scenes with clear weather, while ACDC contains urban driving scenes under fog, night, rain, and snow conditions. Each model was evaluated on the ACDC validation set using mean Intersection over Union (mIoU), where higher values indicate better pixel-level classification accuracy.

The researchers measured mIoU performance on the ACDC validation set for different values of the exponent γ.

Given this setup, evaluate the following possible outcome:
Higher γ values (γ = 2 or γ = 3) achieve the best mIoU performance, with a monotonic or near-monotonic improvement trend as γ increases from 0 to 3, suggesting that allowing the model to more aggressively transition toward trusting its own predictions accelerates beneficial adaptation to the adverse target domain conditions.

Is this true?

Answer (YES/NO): NO